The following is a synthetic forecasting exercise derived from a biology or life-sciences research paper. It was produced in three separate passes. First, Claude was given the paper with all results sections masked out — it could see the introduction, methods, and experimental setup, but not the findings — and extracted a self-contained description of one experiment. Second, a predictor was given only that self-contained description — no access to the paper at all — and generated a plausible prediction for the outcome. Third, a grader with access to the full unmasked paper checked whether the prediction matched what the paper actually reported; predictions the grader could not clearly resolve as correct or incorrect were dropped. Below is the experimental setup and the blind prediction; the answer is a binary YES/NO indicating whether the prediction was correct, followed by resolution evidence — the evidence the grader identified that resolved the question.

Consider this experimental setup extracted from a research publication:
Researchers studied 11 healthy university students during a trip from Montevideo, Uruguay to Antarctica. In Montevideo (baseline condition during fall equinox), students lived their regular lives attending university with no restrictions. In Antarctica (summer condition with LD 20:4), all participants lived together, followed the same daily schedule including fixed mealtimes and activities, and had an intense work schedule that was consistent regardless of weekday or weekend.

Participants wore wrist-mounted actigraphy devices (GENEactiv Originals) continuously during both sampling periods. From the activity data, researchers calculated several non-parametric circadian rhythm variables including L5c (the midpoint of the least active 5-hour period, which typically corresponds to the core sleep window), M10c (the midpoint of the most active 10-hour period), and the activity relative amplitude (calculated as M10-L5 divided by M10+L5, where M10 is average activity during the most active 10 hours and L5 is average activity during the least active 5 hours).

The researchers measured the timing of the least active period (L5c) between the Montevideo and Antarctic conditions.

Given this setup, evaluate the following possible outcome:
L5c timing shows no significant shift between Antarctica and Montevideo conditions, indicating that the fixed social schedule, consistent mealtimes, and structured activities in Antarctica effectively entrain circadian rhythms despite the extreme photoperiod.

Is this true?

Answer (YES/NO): YES